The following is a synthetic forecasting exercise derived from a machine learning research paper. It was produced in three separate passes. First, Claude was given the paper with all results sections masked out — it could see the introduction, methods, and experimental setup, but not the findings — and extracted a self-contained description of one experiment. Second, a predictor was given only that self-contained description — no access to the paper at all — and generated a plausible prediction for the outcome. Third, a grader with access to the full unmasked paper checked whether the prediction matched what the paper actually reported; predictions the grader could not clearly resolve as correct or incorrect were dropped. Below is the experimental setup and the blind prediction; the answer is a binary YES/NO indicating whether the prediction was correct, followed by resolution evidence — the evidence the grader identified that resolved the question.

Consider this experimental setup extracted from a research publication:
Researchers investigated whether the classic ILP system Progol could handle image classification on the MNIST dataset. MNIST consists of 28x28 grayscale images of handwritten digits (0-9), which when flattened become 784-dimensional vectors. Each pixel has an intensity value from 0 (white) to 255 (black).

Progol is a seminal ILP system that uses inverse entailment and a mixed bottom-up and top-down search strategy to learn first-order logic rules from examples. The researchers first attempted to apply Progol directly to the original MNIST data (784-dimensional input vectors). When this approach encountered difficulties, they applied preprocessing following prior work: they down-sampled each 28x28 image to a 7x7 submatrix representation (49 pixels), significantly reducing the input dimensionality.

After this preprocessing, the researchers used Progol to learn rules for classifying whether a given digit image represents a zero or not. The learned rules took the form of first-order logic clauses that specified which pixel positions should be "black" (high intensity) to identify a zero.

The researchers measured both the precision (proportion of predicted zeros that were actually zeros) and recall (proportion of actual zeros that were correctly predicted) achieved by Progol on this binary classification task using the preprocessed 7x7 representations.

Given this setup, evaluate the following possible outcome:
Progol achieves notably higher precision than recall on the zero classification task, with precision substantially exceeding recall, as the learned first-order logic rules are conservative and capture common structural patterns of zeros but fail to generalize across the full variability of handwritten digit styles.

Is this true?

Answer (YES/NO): YES